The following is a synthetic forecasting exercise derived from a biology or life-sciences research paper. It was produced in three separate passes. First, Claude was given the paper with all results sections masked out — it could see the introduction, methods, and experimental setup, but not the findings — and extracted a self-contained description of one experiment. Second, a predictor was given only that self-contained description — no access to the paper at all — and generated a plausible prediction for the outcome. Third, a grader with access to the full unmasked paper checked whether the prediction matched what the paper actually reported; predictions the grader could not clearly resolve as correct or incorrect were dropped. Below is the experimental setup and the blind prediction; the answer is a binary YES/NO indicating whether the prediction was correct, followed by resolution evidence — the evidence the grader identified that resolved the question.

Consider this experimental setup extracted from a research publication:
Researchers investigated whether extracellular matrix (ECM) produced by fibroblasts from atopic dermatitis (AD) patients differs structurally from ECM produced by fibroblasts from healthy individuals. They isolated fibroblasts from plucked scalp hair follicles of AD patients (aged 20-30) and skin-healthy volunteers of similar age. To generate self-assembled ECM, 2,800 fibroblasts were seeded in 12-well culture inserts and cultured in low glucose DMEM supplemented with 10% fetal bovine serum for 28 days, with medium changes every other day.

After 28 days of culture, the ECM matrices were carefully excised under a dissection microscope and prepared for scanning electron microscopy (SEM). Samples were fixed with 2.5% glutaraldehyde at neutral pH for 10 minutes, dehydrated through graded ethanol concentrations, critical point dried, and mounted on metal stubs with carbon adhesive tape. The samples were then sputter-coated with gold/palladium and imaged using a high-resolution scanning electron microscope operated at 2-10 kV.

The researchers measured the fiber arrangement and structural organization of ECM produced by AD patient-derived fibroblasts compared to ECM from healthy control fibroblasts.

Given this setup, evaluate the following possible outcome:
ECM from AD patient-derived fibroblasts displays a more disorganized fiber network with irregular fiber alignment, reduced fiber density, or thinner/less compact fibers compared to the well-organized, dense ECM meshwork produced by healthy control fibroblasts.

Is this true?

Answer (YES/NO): YES